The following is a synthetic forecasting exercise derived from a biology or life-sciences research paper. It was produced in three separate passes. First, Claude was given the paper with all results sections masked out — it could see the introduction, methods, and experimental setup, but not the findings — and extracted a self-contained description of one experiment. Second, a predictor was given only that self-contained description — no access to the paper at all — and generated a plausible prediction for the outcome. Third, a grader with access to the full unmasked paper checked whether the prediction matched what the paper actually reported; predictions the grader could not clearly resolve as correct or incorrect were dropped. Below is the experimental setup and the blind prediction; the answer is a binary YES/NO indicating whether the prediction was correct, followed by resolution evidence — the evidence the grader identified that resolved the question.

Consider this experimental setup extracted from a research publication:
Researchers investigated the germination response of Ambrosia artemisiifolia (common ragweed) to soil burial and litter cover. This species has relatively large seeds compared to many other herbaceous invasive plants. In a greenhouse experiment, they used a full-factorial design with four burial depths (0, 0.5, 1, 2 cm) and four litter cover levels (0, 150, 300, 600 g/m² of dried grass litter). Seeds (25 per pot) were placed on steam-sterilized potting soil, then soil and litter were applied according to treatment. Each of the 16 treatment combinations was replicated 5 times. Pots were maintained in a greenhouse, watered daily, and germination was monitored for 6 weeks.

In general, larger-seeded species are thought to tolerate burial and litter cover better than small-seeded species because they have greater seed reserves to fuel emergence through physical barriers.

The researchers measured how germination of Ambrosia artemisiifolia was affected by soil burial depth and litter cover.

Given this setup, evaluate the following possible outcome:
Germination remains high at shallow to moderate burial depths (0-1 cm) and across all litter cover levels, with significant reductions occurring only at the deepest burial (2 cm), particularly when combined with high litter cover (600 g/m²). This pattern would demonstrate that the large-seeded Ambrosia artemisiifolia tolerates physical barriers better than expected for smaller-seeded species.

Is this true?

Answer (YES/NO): NO